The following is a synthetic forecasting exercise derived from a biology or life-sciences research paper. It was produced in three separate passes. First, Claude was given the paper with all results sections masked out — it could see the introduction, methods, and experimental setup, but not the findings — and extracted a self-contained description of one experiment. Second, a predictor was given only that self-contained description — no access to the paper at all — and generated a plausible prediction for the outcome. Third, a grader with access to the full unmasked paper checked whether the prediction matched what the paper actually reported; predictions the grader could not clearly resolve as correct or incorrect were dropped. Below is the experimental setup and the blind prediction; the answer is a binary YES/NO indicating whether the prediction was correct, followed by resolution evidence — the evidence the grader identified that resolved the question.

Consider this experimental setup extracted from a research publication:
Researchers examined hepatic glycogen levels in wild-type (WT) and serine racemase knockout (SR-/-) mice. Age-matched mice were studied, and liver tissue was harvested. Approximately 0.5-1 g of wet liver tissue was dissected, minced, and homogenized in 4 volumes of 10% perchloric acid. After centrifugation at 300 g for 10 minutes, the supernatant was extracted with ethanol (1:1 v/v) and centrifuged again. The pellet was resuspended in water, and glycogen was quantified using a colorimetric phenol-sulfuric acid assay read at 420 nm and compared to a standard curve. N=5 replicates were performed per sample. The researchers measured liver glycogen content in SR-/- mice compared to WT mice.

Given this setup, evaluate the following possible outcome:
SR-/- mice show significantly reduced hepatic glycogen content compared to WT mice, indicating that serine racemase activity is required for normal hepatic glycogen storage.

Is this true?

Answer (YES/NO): NO